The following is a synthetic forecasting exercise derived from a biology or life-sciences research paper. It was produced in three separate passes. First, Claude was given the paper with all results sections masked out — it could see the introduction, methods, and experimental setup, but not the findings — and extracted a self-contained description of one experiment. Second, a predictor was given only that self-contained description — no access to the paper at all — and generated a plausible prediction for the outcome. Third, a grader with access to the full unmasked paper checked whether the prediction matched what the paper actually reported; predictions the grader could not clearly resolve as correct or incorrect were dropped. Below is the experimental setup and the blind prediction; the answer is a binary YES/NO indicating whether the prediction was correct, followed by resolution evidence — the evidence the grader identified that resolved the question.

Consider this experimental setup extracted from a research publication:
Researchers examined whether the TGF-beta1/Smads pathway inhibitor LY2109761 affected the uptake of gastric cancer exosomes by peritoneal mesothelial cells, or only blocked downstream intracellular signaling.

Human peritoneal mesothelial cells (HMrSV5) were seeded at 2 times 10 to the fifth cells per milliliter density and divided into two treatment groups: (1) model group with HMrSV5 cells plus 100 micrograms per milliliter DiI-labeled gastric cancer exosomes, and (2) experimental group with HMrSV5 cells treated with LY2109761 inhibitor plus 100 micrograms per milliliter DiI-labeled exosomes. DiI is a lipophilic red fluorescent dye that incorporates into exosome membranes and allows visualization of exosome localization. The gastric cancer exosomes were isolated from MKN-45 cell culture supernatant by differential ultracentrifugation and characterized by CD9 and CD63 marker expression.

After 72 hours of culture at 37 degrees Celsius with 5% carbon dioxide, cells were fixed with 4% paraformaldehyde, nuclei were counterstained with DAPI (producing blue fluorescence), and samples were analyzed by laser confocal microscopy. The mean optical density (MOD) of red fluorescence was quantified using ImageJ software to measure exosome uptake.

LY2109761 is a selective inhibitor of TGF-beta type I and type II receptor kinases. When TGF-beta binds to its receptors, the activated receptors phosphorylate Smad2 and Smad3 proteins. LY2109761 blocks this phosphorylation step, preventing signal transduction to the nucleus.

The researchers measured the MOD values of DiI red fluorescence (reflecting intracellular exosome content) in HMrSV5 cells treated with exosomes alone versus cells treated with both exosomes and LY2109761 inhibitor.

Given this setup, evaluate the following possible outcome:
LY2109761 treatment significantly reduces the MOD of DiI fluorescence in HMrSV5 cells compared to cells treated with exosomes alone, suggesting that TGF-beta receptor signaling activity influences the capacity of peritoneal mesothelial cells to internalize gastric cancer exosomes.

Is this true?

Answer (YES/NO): YES